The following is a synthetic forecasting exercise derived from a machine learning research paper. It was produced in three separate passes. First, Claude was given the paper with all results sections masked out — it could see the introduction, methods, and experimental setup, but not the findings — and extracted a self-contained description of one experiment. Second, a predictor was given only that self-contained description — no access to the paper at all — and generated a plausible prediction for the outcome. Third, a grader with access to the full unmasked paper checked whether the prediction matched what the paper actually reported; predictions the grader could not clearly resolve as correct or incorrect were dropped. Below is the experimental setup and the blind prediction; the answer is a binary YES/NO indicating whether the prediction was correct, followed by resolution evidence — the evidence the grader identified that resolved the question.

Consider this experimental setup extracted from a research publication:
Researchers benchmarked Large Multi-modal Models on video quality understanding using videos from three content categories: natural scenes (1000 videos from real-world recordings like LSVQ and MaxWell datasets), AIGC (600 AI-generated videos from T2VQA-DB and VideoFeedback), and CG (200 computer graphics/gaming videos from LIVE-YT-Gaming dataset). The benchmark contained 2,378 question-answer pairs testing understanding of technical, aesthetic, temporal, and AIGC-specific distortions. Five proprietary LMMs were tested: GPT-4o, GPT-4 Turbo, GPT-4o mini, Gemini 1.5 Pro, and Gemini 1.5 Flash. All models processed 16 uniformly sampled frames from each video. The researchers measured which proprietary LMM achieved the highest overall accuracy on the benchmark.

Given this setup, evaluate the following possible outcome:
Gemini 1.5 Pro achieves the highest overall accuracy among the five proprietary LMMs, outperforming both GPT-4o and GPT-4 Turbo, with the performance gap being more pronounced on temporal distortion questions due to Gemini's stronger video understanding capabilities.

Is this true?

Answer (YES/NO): NO